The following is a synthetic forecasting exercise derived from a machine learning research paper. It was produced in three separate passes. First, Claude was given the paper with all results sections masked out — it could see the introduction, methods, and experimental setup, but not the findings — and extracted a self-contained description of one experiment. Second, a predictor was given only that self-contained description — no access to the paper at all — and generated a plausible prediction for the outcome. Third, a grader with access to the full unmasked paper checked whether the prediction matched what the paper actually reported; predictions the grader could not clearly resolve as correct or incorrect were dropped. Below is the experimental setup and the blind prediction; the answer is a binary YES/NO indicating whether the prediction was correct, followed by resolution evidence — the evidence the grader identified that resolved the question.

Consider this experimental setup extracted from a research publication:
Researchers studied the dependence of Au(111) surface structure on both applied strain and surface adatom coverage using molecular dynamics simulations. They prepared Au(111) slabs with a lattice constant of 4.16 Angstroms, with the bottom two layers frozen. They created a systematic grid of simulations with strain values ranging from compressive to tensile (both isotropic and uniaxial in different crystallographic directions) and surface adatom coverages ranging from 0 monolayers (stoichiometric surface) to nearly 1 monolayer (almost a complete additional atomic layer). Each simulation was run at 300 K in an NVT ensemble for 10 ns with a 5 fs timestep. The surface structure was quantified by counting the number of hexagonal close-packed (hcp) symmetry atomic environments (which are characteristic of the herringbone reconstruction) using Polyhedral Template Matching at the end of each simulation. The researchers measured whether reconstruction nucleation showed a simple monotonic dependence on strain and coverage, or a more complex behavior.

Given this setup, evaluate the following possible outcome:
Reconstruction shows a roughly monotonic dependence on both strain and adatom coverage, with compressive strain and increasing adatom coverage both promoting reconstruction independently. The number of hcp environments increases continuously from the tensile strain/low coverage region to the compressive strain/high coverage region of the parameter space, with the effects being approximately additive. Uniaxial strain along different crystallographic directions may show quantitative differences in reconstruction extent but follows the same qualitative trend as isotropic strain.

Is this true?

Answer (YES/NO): NO